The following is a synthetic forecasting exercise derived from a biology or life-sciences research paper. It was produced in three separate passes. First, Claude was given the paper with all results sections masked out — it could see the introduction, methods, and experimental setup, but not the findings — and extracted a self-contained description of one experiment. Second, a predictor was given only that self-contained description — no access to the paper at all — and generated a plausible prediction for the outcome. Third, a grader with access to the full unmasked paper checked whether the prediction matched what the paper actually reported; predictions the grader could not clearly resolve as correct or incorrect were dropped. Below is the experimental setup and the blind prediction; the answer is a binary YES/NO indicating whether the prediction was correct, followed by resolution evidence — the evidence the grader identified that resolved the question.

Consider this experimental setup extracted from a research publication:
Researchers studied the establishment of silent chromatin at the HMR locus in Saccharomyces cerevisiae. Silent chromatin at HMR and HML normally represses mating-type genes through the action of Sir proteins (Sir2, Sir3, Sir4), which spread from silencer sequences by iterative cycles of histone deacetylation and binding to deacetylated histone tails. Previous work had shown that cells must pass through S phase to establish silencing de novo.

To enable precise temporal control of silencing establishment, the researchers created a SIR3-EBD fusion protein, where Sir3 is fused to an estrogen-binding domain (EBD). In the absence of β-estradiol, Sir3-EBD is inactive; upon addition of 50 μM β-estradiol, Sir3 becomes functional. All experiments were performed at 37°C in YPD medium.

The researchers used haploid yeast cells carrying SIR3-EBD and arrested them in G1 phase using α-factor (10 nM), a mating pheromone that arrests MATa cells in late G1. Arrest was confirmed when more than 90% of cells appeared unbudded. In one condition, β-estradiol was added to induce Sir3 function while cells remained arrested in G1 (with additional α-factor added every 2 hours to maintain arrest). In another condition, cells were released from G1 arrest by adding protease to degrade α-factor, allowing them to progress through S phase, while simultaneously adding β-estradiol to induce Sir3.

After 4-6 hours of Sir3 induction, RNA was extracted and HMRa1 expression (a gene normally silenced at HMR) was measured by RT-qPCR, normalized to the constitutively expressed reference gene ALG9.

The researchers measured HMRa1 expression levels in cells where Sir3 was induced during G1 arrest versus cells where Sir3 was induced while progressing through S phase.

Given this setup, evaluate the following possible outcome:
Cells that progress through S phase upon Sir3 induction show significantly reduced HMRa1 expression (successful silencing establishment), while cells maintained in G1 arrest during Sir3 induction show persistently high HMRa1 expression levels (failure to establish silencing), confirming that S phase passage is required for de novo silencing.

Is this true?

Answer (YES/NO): YES